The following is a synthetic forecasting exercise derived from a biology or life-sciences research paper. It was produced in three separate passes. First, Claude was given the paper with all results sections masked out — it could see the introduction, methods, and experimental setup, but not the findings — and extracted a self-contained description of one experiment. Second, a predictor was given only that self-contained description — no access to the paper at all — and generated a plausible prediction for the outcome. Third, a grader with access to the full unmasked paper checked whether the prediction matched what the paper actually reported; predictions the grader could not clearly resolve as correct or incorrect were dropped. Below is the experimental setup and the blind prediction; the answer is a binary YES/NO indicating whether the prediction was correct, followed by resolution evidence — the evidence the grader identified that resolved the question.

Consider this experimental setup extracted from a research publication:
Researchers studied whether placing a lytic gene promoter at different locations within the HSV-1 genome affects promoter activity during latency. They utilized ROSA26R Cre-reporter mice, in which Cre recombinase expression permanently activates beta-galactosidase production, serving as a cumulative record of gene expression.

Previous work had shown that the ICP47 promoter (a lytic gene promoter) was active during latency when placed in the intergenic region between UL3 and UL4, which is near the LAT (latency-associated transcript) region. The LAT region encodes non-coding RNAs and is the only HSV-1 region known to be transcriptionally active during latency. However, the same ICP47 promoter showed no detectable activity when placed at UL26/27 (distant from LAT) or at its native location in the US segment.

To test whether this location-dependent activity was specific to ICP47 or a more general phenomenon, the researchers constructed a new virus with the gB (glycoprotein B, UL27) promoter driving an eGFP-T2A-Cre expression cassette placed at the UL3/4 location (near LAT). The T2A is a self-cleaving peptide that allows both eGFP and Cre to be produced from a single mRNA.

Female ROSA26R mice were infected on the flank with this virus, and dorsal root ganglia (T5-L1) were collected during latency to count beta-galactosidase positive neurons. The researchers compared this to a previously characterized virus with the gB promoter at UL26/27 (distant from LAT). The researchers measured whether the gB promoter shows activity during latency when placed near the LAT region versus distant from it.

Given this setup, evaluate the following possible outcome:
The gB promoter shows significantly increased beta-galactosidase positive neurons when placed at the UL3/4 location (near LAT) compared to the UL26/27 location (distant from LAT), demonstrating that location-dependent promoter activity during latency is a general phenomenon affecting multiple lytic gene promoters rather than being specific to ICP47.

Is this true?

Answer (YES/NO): YES